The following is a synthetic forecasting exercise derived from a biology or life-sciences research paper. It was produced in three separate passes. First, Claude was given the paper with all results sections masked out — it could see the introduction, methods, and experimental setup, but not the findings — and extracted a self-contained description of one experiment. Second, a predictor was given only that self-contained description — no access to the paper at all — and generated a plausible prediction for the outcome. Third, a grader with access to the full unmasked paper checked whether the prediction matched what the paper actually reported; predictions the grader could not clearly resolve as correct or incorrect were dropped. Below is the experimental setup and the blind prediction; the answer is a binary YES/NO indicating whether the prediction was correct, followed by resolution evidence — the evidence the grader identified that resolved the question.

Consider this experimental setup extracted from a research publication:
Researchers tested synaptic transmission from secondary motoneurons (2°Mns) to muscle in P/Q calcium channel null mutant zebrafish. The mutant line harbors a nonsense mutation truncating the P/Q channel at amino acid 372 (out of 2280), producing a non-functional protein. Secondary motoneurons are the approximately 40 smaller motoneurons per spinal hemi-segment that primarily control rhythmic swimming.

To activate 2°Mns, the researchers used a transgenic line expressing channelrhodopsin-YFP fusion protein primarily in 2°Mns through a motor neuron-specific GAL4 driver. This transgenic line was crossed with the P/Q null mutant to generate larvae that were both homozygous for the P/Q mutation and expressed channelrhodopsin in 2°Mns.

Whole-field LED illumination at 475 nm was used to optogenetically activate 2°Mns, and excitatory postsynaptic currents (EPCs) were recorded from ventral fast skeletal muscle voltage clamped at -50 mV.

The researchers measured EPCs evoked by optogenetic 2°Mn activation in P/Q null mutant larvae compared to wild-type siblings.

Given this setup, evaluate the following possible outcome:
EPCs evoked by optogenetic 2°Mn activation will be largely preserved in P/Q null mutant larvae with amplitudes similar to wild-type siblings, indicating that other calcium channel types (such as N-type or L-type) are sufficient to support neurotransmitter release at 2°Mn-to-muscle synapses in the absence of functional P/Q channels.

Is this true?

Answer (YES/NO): YES